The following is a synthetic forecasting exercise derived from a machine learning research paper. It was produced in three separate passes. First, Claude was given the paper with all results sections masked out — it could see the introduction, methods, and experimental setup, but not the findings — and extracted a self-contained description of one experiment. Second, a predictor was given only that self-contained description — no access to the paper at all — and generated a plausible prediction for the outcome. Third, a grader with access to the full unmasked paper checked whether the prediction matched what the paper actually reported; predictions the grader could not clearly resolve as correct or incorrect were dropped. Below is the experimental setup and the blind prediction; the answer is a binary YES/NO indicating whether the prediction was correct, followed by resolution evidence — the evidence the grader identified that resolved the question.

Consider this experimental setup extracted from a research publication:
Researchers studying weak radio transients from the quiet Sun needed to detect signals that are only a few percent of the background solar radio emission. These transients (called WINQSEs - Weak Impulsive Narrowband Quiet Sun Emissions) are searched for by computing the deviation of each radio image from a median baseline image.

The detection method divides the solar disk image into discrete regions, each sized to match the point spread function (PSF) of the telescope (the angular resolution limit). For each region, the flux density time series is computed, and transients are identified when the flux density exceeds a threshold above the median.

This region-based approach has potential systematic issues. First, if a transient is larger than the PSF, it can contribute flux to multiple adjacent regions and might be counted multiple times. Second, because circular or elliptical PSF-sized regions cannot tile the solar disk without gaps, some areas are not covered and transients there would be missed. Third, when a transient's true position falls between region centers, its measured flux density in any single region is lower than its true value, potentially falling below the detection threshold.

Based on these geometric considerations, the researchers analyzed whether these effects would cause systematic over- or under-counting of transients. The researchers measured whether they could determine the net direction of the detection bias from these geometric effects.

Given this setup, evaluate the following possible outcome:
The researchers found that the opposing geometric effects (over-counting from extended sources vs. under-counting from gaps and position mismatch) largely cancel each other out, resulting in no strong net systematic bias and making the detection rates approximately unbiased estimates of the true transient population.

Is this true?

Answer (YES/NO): NO